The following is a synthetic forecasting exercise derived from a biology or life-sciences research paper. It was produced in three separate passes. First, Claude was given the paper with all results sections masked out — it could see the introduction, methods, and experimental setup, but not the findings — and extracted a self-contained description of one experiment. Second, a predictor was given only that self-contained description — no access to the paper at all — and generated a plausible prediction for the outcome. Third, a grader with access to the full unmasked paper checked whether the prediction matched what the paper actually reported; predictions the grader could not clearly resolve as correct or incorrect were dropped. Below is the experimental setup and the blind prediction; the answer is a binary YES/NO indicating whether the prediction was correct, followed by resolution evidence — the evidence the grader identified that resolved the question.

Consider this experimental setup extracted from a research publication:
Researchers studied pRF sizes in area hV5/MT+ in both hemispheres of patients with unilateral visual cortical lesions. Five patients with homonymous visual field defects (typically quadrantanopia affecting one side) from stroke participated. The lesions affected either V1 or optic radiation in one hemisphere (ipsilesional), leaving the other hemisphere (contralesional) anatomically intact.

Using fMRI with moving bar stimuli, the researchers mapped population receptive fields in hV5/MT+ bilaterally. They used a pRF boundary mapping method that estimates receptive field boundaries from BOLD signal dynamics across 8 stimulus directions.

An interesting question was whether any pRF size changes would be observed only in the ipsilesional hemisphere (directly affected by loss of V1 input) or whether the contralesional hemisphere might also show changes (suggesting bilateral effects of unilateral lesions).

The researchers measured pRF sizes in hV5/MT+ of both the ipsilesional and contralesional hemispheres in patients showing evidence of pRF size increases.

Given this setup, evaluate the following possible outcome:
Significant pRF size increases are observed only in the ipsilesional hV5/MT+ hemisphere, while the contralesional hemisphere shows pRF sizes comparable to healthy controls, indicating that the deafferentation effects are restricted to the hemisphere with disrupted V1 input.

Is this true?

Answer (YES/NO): NO